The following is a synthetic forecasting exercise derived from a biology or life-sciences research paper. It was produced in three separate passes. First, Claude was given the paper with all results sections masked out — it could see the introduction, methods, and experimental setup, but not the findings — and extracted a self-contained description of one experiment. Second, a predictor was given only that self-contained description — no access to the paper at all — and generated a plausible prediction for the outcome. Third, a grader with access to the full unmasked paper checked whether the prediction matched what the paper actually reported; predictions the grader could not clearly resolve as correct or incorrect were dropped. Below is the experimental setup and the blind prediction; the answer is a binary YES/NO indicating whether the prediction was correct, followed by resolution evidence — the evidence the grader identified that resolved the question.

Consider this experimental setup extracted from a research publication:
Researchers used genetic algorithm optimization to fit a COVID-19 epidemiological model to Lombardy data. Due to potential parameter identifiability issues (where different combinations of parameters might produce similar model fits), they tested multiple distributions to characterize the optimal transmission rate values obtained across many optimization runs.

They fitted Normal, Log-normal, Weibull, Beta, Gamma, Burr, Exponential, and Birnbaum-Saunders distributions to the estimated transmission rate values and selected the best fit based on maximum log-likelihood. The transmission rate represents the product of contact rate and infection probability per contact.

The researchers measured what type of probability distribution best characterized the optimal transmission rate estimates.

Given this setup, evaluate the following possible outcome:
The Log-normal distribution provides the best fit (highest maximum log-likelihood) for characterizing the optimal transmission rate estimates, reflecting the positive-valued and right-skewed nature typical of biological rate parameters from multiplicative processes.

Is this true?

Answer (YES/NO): NO